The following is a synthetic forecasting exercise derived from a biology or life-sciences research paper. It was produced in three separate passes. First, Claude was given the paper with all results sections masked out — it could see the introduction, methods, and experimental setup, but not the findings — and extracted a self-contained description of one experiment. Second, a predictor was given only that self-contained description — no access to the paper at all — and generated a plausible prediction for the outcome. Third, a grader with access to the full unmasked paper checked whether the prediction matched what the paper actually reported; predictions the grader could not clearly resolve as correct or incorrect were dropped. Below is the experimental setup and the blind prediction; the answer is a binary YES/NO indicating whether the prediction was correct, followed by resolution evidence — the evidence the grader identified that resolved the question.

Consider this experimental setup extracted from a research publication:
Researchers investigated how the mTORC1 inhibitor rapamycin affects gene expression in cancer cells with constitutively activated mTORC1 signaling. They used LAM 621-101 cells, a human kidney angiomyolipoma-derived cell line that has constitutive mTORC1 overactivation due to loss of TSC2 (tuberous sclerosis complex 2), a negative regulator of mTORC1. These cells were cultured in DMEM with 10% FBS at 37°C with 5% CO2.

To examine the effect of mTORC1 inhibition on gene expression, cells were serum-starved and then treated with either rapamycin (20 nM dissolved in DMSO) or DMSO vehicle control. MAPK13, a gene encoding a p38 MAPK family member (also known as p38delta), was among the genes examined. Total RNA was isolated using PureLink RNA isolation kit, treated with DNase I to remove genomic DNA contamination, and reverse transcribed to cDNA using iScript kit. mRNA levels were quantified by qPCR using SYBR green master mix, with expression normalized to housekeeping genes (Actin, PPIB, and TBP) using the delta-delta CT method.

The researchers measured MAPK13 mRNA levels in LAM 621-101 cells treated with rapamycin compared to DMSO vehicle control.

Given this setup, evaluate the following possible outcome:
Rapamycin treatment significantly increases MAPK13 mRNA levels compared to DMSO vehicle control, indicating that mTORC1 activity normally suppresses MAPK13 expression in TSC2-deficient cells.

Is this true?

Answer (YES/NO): YES